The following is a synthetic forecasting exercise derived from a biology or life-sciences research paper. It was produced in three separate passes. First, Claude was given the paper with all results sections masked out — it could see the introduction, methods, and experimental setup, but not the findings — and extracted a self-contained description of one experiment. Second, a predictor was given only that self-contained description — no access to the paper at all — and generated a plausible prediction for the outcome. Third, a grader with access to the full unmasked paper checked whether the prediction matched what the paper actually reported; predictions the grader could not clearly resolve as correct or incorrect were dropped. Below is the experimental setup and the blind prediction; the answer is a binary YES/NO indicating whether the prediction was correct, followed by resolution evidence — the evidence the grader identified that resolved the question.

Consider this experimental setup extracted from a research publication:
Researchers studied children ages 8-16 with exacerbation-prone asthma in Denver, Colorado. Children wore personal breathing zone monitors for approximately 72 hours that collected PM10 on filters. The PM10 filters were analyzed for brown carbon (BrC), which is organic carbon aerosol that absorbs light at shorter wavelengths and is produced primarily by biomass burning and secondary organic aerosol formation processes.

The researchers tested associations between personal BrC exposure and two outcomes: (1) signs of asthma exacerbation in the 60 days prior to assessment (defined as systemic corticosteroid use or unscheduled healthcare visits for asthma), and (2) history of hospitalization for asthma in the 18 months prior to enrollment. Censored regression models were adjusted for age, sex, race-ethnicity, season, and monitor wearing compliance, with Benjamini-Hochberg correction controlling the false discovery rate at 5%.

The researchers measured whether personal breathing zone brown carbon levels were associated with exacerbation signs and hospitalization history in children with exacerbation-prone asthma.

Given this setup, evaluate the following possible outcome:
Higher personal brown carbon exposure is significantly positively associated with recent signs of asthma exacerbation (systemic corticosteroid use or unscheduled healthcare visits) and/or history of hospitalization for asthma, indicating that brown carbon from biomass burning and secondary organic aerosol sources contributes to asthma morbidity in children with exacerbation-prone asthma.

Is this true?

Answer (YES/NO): YES